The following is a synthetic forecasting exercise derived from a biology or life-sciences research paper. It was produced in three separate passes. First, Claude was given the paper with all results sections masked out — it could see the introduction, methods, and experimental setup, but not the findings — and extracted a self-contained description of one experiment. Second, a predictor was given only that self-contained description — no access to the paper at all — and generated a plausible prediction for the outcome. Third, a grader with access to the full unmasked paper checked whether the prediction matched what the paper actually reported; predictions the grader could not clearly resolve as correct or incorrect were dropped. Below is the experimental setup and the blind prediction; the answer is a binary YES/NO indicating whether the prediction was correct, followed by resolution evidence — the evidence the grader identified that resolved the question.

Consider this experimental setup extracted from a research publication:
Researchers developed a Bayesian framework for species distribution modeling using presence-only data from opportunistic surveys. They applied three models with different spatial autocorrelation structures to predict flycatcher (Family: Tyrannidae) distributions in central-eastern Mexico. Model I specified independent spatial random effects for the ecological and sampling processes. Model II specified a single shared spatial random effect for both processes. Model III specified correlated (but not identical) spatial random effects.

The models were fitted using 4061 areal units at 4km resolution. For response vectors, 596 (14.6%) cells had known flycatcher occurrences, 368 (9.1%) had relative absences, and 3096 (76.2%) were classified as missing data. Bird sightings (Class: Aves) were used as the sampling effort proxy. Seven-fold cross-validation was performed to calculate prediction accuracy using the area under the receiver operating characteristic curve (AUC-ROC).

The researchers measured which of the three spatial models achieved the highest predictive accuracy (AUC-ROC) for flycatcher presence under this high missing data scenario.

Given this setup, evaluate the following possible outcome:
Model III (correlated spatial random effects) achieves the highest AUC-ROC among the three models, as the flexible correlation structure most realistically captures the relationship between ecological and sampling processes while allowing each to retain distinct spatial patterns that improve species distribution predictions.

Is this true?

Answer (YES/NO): NO